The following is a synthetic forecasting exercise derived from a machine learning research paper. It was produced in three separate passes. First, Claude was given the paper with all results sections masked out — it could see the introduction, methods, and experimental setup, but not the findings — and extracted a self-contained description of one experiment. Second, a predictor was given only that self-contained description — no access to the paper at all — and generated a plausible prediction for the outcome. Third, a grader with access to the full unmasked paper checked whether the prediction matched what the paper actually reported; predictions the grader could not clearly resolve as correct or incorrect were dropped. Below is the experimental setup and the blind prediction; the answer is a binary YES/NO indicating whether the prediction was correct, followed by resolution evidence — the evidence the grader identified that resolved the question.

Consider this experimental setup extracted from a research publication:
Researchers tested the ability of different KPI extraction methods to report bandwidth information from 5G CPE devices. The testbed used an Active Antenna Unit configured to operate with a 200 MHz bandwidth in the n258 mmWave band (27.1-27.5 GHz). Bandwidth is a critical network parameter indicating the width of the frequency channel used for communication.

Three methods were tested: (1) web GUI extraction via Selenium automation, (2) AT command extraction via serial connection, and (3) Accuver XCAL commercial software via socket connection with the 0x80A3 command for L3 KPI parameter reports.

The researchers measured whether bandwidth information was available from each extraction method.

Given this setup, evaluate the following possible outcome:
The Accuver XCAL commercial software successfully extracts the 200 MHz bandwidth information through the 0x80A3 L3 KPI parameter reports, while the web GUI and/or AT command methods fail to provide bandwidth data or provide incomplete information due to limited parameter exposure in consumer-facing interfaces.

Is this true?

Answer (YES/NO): NO